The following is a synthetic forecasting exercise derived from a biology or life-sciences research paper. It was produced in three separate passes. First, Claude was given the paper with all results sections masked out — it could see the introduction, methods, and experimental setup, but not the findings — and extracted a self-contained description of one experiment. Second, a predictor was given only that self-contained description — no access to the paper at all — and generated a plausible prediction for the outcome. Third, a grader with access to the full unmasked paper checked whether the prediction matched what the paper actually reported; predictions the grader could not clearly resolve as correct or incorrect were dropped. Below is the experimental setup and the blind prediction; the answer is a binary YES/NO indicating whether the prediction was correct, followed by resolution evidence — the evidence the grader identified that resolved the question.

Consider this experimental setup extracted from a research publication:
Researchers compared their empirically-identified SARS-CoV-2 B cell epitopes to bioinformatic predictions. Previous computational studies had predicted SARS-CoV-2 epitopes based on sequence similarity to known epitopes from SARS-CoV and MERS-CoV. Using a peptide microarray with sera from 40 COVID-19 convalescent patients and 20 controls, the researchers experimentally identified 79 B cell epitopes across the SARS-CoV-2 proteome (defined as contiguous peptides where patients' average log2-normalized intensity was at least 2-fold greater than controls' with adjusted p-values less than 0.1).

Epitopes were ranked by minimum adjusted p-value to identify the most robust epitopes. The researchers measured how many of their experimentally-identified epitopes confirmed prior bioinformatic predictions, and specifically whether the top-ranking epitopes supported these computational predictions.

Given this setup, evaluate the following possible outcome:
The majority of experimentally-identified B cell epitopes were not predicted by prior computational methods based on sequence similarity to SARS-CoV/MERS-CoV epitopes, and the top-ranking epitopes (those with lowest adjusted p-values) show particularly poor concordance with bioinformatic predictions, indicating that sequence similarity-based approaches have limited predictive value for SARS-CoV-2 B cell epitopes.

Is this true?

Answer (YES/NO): NO